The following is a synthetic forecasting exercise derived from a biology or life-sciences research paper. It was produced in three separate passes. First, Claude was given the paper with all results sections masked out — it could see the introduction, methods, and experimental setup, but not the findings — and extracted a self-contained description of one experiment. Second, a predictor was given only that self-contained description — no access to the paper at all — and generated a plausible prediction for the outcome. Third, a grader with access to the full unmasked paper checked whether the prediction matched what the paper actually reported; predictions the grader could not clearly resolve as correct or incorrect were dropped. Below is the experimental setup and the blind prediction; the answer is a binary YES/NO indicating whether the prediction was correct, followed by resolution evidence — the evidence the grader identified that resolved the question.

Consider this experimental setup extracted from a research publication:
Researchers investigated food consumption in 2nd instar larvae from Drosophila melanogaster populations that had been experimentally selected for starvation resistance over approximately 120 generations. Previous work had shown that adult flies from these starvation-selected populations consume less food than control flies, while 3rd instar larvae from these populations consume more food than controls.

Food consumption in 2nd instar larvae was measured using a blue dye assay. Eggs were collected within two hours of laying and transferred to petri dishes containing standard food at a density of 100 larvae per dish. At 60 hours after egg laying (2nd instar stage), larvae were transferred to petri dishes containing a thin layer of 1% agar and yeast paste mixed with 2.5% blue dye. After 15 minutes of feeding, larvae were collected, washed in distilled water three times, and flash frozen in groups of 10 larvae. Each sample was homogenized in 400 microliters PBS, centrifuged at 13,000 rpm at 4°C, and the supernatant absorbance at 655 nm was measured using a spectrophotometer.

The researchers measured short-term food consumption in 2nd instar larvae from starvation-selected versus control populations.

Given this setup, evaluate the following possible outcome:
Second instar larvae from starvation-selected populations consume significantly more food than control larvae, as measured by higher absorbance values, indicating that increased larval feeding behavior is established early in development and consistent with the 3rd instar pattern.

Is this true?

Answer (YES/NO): NO